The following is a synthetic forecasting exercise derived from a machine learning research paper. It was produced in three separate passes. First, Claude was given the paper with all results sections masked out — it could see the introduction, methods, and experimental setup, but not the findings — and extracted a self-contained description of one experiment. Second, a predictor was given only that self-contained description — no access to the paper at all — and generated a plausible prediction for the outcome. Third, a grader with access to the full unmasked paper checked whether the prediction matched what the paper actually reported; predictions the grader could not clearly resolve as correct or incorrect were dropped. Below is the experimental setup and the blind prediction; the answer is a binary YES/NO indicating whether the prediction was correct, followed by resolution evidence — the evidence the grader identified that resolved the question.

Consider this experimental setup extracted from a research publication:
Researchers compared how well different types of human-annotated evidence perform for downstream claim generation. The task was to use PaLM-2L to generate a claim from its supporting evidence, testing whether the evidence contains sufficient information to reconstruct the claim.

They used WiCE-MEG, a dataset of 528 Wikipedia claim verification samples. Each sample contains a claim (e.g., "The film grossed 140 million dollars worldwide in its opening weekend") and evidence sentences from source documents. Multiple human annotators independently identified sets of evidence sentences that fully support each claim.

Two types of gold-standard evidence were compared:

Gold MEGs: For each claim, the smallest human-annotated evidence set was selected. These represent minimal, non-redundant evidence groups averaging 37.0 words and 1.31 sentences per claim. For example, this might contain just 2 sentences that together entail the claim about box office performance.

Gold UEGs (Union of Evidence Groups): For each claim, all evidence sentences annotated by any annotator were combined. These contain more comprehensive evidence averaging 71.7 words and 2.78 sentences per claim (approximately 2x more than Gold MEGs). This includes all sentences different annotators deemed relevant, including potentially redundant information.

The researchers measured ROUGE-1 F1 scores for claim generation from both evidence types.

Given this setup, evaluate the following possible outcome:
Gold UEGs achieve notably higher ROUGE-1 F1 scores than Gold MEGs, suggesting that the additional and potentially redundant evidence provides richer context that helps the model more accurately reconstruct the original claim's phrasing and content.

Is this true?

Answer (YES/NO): NO